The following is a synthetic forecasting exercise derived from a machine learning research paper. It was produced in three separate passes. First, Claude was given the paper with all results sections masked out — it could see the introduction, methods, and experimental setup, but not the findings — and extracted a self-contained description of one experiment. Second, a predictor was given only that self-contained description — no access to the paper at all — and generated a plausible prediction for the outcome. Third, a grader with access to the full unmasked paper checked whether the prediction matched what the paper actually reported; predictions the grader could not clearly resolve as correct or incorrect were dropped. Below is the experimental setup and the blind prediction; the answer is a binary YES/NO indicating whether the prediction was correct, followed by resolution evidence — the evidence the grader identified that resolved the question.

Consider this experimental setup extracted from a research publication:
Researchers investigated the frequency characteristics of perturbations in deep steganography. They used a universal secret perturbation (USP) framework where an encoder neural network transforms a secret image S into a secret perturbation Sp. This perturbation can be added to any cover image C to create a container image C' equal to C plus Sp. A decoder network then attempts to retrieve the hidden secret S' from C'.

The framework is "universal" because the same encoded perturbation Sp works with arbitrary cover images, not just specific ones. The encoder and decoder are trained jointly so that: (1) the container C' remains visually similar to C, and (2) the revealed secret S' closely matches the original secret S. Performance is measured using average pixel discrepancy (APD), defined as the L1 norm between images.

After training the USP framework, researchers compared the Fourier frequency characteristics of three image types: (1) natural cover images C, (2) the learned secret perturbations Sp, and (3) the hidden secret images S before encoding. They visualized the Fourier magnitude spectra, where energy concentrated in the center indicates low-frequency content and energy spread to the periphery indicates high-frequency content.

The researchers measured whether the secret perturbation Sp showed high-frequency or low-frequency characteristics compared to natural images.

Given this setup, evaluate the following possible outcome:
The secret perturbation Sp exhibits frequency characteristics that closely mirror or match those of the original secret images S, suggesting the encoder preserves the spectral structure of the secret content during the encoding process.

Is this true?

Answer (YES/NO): NO